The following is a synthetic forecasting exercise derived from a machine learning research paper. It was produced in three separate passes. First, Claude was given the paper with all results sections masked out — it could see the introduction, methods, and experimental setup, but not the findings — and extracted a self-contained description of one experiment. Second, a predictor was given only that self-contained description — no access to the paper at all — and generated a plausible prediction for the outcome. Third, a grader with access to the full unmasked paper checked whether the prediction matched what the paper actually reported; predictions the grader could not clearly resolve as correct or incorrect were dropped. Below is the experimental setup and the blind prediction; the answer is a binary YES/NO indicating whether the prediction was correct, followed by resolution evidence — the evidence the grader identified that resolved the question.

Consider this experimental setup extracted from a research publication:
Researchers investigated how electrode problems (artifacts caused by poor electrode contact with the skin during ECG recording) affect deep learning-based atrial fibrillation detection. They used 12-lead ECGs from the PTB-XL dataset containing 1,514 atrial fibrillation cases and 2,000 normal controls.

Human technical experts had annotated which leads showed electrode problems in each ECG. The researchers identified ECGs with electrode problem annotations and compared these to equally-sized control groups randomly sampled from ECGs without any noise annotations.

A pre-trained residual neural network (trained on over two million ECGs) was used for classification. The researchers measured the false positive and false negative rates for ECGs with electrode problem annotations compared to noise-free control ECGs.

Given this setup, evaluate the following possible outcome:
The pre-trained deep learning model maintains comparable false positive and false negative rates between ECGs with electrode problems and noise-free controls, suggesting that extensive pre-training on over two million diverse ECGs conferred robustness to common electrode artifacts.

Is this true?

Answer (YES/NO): YES